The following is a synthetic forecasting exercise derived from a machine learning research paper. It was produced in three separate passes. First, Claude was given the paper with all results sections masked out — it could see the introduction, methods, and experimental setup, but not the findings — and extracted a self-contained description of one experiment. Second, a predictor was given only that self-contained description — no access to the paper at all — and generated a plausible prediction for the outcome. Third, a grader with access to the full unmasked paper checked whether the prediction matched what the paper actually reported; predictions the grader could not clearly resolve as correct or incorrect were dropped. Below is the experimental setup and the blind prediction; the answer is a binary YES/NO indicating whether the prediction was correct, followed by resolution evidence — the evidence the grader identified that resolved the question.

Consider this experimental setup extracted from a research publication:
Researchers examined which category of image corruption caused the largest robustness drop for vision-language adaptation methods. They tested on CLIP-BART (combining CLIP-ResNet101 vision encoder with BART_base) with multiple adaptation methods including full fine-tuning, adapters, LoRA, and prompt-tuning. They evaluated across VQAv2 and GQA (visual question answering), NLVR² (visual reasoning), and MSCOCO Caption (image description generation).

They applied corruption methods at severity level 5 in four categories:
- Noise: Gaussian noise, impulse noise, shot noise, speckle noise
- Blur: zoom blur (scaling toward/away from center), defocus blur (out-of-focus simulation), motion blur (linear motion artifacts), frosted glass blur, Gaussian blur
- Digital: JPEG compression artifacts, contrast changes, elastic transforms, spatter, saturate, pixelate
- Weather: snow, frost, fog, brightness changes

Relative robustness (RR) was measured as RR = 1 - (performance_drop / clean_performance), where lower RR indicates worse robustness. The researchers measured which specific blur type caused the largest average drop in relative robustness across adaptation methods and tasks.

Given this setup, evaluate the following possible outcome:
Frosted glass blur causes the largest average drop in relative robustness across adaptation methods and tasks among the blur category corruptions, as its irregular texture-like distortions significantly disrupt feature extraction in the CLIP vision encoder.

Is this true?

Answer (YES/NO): NO